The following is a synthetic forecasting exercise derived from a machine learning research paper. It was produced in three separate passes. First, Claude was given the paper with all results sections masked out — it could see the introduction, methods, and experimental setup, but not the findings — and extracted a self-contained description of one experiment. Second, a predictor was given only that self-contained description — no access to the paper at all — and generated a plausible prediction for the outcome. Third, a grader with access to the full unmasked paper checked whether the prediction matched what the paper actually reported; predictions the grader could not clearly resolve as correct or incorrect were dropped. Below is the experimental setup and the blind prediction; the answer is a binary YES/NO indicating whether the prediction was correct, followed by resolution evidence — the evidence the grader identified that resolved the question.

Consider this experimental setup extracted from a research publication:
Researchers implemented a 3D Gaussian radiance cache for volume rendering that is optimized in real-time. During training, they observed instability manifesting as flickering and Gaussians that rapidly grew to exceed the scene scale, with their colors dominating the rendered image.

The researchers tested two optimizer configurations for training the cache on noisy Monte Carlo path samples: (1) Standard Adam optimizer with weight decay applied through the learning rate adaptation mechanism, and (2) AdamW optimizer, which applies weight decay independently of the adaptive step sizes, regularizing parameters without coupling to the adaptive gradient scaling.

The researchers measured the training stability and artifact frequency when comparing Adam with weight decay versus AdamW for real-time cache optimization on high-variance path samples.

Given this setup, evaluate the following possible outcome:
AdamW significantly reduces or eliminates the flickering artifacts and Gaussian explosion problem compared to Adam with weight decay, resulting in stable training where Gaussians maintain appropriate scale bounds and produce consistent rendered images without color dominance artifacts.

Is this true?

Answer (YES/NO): YES